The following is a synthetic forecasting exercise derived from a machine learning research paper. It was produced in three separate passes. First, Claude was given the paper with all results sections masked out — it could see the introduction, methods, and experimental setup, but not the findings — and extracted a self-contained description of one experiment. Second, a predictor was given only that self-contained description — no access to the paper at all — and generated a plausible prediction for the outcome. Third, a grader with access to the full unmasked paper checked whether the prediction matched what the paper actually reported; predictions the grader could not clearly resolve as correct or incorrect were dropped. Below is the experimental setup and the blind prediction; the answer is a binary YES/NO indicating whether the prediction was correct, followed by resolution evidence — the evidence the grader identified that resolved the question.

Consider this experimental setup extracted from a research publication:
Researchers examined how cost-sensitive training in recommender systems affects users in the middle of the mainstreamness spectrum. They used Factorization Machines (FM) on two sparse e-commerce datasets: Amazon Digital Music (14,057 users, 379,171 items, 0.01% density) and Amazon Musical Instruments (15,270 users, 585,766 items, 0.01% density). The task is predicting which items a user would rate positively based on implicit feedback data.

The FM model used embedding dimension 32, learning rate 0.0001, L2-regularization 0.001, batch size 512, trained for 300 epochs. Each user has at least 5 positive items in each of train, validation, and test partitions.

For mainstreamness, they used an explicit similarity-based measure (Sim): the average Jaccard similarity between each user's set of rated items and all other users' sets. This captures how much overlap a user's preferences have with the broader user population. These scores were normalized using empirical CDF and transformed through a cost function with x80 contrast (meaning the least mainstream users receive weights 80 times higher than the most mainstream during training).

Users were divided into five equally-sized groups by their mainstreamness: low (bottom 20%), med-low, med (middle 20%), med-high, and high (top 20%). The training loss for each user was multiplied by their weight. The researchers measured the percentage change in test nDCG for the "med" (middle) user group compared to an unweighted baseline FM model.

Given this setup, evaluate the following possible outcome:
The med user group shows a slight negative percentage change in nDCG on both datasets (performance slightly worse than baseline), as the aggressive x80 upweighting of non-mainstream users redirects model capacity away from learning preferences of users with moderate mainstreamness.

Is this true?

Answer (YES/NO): NO